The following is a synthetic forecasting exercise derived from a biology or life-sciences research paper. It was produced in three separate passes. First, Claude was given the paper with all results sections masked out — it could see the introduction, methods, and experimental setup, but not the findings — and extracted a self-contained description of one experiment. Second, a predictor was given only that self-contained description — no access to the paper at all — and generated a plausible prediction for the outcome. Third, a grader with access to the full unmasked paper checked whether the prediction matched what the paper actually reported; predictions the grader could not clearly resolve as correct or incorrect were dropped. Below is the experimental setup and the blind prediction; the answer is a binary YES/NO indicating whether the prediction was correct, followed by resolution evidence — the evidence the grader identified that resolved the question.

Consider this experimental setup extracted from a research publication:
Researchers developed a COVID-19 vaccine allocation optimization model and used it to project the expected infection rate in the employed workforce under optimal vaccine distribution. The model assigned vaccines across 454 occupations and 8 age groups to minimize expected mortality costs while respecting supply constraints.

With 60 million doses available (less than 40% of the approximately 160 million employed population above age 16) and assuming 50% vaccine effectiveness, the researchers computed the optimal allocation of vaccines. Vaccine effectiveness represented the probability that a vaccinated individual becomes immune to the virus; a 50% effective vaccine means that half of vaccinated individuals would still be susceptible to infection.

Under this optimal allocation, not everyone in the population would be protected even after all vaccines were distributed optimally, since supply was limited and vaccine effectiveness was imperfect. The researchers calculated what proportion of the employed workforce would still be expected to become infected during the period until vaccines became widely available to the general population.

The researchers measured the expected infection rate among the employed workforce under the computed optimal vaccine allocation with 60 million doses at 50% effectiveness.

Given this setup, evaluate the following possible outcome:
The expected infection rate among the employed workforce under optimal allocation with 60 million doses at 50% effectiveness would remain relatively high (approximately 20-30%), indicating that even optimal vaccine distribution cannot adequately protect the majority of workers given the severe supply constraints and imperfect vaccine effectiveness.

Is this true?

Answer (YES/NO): NO